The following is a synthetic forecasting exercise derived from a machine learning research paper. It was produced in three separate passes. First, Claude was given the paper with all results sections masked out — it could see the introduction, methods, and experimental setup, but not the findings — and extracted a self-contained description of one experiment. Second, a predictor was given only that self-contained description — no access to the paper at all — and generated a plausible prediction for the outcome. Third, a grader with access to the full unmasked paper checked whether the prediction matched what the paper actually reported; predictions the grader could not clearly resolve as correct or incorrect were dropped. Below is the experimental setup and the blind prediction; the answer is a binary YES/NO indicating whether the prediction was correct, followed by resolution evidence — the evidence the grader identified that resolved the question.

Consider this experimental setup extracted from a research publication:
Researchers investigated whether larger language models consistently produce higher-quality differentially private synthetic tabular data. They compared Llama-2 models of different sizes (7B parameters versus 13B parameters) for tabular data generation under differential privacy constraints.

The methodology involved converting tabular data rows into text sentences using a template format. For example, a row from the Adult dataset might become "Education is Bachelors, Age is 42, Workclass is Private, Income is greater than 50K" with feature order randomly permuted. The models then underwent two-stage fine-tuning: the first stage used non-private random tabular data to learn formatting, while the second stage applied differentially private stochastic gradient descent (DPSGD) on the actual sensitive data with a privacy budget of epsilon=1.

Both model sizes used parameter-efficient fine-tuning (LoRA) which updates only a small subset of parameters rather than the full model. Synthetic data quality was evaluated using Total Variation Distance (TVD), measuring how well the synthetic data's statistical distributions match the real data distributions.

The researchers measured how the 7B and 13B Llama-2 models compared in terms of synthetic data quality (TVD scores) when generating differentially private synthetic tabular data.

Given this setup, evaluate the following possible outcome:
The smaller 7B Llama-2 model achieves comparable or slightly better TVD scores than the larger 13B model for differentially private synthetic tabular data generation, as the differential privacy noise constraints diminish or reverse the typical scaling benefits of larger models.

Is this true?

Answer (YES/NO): YES